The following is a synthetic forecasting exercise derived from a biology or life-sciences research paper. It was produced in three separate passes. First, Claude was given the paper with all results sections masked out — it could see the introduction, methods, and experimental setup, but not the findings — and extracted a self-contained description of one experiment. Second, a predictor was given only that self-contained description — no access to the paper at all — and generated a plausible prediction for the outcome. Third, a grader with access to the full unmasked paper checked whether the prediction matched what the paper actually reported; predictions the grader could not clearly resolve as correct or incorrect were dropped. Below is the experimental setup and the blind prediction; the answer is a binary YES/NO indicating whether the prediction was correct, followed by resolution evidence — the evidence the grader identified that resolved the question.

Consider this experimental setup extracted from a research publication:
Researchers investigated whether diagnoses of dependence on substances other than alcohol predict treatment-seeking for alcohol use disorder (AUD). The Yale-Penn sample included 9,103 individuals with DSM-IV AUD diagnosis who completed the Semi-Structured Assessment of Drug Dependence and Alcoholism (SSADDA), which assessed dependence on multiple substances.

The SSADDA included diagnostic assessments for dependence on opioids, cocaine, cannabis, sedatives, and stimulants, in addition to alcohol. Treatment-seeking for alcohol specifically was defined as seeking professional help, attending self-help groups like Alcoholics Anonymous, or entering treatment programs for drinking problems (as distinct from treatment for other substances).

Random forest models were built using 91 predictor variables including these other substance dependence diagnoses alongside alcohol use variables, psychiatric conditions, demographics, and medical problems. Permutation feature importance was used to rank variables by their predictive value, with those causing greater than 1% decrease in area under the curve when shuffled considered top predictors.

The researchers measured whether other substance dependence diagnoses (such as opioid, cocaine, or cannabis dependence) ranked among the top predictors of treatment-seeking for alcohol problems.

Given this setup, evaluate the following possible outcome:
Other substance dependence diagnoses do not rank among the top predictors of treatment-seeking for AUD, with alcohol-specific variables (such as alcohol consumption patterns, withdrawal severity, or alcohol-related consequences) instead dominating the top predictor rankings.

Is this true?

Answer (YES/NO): NO